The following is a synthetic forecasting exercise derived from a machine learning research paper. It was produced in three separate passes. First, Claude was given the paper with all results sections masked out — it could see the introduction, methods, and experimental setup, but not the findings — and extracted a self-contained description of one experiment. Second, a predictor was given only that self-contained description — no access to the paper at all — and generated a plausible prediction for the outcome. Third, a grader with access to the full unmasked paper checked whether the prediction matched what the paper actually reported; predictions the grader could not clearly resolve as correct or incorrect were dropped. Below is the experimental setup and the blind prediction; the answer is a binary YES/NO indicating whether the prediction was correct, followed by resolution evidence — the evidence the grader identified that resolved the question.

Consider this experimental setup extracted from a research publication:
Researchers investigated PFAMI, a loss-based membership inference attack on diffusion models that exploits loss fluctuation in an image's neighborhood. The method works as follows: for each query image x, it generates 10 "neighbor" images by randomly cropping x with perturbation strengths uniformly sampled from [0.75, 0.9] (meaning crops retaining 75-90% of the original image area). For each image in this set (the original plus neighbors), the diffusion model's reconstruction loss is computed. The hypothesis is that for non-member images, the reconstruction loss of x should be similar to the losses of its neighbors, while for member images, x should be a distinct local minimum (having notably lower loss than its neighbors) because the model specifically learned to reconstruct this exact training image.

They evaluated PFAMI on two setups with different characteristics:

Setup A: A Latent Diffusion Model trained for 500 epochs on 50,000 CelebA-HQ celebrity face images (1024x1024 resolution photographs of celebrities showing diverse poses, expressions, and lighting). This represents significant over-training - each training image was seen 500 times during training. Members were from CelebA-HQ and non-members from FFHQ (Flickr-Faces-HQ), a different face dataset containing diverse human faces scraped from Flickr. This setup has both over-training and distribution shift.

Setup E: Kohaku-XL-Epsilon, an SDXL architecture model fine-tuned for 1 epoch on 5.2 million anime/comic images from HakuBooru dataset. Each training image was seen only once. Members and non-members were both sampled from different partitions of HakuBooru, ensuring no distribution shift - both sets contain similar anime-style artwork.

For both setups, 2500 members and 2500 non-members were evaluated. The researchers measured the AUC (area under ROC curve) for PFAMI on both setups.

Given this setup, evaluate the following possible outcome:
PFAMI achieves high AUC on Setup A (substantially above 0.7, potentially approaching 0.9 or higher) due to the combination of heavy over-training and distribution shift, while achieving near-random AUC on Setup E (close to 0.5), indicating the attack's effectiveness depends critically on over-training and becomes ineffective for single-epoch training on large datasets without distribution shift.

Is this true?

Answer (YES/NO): YES